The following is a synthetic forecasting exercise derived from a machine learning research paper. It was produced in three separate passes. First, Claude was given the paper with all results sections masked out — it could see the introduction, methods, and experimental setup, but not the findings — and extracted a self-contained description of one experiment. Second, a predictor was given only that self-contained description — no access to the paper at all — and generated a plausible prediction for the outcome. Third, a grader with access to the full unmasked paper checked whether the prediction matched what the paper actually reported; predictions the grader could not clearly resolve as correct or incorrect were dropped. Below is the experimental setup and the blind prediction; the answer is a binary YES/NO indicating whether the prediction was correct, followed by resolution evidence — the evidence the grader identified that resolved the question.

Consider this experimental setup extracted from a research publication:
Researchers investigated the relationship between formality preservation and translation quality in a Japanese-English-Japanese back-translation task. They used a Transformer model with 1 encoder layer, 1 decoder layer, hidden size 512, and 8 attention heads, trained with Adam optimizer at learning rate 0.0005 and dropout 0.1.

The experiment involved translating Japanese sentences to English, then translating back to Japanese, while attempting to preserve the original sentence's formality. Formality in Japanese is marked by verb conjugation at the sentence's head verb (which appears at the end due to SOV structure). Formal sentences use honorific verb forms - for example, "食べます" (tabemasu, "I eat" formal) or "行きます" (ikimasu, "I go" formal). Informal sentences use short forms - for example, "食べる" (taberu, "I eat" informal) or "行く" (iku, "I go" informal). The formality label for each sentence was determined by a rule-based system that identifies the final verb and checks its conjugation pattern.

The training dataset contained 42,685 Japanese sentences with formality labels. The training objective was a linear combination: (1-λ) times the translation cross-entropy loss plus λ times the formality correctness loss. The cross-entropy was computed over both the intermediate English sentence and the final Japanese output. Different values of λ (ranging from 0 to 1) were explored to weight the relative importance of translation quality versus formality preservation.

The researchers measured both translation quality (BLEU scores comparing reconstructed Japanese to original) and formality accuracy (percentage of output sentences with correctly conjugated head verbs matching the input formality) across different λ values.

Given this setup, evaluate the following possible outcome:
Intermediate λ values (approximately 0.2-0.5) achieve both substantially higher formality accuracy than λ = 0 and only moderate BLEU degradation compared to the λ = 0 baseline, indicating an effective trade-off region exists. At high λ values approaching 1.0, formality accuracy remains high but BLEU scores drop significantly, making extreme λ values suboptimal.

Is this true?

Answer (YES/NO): NO